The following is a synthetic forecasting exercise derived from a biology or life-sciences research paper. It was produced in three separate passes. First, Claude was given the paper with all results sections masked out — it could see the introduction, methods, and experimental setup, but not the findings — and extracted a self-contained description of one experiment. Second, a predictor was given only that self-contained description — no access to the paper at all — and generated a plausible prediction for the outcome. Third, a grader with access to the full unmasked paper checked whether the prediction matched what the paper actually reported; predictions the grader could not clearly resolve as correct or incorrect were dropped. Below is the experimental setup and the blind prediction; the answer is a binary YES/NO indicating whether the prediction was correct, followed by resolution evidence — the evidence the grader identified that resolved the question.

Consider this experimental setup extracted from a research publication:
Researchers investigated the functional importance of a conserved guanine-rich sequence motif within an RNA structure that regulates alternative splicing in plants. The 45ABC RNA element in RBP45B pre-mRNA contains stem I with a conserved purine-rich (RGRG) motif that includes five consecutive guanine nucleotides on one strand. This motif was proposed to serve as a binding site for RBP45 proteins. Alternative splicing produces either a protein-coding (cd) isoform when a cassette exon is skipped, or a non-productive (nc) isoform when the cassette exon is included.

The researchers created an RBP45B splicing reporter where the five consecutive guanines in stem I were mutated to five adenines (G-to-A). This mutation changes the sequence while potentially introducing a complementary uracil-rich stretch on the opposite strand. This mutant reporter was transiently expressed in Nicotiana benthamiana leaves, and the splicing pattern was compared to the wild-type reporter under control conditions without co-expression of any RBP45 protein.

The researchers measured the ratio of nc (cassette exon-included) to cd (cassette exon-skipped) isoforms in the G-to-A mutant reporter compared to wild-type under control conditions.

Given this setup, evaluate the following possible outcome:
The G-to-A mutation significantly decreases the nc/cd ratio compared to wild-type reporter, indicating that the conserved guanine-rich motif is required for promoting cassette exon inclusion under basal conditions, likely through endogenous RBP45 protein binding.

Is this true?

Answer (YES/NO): YES